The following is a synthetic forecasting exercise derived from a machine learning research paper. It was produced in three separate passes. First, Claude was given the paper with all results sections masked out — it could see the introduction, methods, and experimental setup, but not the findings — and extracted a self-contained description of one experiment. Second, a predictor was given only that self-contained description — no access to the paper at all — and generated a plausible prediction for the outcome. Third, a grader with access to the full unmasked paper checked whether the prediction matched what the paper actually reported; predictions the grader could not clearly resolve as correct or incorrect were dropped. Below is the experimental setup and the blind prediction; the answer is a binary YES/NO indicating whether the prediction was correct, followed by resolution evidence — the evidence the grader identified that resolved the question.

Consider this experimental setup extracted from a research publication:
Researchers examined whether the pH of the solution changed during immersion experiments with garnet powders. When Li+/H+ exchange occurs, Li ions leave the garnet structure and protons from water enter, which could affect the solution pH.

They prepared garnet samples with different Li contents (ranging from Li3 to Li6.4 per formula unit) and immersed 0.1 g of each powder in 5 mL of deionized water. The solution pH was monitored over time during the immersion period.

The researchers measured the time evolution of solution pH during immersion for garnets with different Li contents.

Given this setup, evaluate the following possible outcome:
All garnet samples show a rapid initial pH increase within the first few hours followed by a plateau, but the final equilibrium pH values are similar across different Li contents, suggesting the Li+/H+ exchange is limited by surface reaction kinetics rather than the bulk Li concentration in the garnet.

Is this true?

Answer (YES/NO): NO